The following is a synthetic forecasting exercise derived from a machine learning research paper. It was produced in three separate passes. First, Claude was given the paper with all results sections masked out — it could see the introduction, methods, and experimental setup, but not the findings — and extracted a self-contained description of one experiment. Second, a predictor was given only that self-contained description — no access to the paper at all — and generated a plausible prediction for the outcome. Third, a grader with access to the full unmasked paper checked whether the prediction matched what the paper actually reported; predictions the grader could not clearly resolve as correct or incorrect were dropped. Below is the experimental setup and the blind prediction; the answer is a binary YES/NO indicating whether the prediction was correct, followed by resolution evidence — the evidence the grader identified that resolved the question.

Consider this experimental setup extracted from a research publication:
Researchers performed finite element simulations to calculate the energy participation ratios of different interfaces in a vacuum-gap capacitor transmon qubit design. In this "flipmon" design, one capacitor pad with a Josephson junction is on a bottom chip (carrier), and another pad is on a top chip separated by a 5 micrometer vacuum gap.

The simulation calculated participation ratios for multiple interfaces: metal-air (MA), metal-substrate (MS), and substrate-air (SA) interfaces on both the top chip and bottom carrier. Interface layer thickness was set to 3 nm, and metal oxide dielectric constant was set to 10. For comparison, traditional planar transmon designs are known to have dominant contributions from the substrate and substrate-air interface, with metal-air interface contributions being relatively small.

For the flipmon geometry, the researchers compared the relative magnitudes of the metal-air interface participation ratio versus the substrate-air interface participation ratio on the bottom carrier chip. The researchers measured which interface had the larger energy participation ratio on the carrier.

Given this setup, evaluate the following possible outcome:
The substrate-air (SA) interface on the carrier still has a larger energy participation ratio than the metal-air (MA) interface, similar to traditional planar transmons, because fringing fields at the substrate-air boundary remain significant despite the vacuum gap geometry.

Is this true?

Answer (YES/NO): YES